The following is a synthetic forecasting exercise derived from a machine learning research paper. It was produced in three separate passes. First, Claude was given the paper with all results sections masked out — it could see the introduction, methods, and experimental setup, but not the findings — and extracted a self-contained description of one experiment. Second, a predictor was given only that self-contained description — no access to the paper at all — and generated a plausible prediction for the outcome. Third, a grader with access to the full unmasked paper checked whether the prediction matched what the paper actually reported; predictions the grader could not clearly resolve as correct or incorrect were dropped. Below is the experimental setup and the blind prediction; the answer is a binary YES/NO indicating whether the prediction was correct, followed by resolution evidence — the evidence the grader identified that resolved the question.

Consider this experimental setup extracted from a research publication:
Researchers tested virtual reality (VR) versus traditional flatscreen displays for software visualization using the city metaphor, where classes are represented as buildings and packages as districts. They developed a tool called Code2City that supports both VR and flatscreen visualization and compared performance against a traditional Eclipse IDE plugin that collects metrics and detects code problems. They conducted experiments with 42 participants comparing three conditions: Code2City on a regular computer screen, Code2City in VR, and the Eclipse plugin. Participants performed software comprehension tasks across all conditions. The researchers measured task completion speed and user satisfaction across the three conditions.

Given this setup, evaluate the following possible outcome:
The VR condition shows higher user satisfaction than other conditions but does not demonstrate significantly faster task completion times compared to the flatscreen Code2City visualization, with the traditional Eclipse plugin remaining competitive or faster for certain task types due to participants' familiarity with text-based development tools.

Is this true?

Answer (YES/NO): NO